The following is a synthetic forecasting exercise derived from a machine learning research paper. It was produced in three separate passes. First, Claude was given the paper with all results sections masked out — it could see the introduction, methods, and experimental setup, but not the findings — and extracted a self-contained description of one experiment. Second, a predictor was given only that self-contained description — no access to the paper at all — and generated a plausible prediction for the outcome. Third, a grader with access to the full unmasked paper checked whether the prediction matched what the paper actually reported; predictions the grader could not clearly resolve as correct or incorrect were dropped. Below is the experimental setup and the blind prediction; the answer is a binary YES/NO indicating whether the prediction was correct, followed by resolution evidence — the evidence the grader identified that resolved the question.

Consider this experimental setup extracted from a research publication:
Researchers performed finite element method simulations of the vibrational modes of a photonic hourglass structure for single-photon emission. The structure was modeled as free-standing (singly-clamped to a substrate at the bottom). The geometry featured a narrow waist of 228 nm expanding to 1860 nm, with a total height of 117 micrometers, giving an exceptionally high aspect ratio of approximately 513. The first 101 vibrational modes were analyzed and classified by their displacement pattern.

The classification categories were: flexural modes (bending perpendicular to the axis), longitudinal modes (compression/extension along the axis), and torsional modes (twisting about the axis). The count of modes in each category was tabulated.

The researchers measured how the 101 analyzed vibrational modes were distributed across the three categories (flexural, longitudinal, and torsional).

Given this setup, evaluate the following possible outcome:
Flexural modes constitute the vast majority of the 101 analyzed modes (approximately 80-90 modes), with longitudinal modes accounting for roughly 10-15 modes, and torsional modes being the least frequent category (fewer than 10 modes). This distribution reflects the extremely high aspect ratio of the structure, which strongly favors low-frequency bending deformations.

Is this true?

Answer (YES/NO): NO